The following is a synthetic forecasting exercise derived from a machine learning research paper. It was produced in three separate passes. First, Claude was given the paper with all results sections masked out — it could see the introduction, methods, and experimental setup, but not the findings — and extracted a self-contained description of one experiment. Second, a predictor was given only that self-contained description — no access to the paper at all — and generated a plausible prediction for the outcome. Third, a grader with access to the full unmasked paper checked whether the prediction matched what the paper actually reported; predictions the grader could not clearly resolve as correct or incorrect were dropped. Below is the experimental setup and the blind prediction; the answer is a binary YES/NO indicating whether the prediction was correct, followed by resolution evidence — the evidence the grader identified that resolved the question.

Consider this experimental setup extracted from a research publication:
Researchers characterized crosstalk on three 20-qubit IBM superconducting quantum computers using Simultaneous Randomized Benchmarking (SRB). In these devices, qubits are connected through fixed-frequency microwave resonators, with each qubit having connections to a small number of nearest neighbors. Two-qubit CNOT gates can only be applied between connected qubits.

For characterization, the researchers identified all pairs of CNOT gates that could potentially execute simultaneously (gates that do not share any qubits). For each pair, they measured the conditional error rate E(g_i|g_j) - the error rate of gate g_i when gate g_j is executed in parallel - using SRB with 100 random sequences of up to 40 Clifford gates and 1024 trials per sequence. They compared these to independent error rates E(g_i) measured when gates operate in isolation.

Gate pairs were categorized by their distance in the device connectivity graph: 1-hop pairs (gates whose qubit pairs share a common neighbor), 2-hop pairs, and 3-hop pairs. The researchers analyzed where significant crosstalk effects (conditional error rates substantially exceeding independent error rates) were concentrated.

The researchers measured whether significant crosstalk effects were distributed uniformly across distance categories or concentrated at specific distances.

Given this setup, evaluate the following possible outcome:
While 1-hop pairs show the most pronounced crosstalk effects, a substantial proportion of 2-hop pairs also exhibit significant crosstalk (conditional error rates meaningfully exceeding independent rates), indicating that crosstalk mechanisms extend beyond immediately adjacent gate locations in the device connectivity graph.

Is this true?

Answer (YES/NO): NO